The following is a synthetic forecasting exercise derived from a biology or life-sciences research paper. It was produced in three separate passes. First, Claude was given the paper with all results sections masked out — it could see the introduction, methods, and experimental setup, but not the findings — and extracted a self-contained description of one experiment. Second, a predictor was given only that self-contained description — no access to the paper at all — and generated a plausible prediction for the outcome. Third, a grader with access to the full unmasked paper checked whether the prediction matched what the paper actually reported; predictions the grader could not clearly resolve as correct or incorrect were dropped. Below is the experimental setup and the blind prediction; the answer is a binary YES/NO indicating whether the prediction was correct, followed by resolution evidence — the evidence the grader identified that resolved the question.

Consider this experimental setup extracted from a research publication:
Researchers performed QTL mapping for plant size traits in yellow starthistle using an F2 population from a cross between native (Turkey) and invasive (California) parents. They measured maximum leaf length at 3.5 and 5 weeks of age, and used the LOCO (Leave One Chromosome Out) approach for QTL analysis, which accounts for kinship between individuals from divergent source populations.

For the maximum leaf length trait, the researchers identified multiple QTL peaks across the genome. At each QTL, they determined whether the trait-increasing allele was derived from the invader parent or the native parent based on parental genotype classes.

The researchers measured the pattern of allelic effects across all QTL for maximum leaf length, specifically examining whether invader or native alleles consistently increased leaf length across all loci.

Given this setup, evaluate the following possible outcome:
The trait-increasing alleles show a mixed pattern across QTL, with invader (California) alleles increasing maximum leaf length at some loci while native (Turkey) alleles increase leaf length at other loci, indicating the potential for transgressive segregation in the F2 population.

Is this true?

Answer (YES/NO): YES